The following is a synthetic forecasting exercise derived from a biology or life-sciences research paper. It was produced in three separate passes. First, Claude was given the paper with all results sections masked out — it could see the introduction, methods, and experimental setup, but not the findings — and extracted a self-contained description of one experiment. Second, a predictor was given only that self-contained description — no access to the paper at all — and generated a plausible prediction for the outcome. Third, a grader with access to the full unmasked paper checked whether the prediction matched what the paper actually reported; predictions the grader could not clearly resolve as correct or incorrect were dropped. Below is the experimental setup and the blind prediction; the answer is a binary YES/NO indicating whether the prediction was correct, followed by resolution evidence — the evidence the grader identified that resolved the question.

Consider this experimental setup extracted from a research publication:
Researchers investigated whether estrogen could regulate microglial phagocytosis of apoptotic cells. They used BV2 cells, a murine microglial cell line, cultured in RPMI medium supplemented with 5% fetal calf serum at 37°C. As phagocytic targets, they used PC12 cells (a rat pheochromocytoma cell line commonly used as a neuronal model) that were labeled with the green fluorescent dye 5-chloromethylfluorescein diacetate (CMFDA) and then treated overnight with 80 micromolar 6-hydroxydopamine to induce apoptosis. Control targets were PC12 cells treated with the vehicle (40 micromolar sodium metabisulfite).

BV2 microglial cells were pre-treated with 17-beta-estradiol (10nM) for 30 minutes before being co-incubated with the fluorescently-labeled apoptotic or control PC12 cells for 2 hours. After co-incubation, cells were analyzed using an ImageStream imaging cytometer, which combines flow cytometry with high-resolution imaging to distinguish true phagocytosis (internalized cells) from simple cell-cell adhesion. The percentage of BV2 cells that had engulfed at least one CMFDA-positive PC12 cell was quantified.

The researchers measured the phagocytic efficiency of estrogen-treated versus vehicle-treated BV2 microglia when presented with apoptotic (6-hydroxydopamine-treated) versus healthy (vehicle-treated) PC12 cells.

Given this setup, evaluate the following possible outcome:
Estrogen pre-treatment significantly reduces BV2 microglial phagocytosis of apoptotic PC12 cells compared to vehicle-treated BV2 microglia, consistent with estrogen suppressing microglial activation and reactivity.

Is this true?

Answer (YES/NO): NO